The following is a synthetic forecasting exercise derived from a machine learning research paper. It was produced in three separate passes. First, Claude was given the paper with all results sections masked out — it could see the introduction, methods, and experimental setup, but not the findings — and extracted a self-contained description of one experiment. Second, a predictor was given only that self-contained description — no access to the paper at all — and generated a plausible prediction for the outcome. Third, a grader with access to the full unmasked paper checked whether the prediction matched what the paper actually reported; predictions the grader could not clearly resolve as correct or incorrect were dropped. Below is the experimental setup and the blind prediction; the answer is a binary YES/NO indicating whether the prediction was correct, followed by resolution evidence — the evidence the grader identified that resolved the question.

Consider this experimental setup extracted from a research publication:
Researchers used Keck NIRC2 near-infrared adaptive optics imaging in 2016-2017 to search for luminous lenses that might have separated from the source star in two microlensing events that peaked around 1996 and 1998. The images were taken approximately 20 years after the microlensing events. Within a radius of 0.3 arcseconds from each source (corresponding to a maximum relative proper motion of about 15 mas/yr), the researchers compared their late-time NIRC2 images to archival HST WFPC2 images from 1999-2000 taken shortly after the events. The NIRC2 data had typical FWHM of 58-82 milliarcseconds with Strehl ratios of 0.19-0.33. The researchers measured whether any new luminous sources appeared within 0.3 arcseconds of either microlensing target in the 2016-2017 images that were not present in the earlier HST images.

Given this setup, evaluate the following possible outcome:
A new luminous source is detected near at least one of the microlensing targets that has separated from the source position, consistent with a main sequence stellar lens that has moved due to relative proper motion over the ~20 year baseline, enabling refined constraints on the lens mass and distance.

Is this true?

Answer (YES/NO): NO